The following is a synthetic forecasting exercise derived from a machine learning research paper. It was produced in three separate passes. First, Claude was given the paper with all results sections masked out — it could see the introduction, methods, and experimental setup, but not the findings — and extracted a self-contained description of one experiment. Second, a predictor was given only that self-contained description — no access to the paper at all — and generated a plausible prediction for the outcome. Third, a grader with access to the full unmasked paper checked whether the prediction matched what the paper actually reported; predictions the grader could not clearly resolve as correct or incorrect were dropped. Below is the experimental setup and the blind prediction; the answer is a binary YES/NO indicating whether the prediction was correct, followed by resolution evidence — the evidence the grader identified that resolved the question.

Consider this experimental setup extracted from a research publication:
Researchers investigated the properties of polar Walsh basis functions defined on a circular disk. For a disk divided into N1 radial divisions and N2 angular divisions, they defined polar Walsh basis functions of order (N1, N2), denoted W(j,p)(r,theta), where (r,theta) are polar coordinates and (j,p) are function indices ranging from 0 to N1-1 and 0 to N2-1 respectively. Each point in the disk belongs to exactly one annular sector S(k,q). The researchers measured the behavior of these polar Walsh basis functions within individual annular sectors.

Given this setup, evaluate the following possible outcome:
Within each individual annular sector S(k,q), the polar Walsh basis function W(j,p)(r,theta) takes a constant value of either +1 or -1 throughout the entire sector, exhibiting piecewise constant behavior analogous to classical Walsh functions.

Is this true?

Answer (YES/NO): YES